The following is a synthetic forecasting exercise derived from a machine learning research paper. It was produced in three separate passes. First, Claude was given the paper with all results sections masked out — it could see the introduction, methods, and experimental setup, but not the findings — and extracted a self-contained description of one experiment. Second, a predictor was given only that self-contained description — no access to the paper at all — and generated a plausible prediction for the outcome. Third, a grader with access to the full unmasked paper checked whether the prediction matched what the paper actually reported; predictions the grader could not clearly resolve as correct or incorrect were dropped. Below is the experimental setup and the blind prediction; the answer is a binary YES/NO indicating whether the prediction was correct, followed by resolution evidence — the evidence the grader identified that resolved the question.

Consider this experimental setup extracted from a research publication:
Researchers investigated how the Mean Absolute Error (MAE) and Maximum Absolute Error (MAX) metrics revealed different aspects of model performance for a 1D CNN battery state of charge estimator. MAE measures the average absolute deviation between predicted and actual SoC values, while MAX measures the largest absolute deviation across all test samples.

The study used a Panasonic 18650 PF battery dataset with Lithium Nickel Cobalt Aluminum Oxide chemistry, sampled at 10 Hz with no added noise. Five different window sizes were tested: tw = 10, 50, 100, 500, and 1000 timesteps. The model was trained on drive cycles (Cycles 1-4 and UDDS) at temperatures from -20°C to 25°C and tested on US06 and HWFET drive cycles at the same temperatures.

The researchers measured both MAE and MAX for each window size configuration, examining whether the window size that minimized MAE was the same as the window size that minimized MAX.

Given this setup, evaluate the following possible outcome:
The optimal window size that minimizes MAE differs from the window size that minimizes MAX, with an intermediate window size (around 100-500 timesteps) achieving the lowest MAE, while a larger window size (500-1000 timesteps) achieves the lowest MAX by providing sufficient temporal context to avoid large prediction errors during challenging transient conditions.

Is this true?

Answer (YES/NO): NO